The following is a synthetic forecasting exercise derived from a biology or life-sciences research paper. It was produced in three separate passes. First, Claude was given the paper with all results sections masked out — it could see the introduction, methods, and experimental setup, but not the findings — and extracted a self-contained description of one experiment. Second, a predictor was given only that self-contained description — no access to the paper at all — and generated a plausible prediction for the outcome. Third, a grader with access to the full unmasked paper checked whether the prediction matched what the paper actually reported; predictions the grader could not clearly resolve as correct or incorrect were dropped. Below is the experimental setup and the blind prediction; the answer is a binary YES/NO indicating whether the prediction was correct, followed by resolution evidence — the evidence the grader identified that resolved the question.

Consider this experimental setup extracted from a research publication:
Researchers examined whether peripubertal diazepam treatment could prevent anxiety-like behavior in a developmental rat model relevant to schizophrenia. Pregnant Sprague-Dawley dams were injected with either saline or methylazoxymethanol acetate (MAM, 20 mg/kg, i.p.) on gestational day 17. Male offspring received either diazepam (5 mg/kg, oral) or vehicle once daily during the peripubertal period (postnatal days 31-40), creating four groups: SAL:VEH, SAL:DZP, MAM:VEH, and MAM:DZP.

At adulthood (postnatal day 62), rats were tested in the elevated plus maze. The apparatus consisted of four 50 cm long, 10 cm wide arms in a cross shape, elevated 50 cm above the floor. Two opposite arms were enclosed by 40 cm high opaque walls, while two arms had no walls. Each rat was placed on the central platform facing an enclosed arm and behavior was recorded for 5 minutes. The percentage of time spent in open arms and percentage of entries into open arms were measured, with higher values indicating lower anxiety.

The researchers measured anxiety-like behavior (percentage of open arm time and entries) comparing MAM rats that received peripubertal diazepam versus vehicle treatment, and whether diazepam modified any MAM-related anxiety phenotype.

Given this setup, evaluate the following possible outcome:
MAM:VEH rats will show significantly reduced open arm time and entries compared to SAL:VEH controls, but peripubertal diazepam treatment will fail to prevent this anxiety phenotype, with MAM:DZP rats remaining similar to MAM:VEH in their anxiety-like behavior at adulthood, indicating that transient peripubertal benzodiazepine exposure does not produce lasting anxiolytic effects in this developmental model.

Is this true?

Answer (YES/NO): NO